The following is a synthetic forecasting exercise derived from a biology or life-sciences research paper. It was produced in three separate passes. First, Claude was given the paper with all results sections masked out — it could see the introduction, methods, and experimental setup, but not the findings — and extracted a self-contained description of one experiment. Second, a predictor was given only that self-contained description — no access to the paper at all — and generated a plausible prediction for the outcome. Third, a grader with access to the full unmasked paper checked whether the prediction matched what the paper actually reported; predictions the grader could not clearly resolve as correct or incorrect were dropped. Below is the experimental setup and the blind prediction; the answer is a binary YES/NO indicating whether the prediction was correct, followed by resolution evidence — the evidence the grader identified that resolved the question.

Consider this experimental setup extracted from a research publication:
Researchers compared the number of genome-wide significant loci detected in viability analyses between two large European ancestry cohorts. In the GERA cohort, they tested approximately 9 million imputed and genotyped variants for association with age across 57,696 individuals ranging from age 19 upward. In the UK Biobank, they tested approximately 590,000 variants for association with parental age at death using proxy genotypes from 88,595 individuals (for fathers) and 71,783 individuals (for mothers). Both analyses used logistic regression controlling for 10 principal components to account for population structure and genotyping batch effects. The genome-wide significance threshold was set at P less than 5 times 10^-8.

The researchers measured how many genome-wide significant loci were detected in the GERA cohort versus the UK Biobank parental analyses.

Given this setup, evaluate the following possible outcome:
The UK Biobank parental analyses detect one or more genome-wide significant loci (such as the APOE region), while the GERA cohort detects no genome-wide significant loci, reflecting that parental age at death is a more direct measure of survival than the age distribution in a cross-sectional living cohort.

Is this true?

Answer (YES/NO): NO